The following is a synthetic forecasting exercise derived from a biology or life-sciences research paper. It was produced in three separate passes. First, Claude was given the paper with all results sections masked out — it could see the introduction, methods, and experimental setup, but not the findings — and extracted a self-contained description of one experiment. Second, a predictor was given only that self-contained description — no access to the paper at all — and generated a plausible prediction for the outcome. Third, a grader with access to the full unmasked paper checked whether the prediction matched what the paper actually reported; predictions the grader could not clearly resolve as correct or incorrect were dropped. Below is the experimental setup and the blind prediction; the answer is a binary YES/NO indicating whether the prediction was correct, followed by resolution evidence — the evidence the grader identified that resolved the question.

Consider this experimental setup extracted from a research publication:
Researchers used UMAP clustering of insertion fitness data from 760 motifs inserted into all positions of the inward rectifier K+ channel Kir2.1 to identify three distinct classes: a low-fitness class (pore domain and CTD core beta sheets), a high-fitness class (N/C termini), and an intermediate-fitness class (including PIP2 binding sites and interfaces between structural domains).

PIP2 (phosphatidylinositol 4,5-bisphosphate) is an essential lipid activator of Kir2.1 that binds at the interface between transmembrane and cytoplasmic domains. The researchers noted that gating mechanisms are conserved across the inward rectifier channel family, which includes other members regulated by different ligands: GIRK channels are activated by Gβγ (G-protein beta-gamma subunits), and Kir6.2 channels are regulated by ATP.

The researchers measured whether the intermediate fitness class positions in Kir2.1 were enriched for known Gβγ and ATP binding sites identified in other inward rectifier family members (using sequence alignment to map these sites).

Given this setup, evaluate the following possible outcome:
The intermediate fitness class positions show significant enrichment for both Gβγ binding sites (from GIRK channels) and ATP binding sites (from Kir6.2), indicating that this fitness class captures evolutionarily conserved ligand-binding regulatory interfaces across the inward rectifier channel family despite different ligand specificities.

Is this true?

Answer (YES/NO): YES